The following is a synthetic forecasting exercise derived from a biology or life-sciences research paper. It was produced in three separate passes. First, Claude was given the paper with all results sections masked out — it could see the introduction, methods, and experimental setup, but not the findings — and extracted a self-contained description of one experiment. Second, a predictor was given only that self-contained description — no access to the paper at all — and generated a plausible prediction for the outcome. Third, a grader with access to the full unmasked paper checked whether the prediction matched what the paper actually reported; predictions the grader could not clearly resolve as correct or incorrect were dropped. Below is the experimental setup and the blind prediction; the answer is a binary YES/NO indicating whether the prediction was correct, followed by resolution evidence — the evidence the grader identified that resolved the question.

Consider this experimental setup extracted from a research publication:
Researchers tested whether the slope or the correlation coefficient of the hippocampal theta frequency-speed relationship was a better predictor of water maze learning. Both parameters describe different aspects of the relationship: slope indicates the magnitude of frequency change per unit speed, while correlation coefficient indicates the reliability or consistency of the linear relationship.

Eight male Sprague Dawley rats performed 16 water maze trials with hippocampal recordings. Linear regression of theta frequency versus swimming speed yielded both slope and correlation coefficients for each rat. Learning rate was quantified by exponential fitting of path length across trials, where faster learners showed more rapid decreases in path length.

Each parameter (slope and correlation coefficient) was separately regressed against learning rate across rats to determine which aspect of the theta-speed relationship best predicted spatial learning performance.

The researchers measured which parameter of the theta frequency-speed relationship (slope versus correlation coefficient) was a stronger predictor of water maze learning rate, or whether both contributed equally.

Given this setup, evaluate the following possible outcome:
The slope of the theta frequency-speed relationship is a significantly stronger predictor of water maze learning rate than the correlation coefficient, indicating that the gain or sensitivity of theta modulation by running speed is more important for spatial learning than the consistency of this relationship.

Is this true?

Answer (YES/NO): NO